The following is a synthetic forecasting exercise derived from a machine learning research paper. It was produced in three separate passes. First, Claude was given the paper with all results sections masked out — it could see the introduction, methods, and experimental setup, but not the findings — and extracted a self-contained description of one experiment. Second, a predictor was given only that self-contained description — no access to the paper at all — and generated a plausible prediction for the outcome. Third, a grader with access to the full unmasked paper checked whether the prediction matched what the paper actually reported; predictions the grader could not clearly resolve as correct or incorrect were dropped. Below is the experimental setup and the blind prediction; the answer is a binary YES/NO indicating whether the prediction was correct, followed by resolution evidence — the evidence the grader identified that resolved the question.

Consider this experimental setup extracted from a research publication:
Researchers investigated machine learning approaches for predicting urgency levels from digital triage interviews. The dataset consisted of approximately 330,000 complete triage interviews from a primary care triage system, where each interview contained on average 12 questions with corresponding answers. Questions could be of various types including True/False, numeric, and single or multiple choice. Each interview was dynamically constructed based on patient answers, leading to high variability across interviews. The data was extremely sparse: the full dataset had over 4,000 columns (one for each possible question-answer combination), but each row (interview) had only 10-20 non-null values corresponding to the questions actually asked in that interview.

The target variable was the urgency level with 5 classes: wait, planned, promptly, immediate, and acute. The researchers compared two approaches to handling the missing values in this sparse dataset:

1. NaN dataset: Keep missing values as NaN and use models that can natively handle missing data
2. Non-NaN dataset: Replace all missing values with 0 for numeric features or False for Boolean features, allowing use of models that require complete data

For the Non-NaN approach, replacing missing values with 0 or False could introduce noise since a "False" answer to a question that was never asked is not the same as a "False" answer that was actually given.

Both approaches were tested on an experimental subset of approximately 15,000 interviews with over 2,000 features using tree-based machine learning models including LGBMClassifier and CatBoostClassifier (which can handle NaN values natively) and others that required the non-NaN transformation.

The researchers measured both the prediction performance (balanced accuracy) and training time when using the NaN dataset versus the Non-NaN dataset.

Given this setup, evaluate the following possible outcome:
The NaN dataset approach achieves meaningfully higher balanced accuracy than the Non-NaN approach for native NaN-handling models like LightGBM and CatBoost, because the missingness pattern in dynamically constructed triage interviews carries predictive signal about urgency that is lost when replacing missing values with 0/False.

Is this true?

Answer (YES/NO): YES